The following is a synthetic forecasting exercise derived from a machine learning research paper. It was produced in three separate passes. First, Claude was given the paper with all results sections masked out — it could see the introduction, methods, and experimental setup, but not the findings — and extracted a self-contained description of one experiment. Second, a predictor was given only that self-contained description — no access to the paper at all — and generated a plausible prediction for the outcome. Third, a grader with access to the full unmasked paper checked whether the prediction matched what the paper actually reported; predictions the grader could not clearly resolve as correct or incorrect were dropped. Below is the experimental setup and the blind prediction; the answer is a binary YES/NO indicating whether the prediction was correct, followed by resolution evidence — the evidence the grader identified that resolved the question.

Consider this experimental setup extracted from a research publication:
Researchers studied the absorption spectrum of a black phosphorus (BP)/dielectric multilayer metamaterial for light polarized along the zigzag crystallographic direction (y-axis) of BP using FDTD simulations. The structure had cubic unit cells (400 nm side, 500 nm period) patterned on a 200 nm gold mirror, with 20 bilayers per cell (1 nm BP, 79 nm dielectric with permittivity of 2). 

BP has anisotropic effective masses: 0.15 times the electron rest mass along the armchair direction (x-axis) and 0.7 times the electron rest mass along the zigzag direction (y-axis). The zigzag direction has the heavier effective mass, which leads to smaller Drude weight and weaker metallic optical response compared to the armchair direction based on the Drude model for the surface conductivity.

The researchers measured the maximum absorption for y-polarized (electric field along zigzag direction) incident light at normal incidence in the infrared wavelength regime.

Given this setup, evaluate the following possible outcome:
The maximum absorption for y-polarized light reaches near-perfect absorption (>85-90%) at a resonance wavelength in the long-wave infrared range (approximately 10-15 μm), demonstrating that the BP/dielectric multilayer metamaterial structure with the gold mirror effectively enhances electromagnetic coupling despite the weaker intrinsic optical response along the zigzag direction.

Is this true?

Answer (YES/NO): NO